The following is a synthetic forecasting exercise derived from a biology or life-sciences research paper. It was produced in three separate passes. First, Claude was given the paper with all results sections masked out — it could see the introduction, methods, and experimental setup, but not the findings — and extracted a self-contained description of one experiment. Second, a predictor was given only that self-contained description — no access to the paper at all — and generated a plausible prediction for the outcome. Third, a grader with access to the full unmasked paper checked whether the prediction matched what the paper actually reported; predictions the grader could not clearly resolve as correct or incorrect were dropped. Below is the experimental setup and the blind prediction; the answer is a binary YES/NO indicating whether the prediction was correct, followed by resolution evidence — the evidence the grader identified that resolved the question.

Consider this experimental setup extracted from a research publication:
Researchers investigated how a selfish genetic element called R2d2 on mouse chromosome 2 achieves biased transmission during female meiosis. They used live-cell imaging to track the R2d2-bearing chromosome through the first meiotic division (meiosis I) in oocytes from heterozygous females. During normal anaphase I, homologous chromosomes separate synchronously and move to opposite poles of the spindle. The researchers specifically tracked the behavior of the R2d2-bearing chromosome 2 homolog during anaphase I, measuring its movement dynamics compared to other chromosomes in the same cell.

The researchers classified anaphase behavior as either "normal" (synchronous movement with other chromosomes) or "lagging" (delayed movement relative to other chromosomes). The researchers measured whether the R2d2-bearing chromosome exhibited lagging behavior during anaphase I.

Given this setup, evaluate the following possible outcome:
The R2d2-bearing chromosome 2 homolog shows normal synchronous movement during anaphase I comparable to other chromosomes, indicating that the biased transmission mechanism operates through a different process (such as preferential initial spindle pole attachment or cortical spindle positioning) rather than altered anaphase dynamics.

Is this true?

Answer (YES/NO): NO